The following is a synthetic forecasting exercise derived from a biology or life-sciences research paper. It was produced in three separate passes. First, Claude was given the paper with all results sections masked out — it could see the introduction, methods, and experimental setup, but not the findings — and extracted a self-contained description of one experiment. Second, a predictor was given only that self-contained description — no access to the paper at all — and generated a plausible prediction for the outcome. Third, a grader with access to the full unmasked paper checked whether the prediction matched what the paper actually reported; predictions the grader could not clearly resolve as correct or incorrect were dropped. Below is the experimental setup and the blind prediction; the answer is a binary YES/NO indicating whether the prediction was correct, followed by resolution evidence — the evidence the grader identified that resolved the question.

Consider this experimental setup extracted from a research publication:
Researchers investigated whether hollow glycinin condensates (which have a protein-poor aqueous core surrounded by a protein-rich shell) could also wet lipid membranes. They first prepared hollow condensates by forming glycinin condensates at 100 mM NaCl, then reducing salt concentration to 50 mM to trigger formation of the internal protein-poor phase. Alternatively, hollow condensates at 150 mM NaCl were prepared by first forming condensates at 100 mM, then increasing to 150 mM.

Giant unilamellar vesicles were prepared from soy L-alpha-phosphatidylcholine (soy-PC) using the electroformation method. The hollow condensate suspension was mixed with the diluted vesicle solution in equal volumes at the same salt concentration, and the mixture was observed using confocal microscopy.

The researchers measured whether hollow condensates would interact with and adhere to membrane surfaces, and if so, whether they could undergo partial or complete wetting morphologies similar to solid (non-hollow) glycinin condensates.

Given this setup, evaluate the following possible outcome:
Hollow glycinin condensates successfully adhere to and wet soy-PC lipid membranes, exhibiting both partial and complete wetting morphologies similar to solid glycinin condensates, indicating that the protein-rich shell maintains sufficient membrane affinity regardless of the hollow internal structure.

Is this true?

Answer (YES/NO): YES